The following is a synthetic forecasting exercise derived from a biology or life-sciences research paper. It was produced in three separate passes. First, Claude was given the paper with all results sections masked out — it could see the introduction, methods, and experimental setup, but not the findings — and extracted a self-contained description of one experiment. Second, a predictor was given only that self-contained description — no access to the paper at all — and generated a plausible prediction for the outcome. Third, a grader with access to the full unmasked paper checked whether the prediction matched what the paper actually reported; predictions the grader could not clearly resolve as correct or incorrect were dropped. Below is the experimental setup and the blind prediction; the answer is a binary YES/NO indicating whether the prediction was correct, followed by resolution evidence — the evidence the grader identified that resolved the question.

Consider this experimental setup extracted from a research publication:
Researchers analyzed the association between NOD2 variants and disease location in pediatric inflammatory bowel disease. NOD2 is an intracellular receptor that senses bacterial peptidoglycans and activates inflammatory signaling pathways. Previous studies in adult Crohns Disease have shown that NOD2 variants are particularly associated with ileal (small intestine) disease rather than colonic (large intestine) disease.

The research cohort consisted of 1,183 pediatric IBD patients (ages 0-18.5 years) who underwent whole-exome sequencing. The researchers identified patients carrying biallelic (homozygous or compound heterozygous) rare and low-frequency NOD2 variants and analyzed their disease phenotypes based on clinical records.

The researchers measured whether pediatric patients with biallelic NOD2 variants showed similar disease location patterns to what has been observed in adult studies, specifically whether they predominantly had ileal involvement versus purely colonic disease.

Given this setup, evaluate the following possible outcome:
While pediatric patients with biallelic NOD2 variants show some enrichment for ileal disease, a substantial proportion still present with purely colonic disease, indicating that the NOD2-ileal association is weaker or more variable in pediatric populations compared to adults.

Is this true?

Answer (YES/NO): NO